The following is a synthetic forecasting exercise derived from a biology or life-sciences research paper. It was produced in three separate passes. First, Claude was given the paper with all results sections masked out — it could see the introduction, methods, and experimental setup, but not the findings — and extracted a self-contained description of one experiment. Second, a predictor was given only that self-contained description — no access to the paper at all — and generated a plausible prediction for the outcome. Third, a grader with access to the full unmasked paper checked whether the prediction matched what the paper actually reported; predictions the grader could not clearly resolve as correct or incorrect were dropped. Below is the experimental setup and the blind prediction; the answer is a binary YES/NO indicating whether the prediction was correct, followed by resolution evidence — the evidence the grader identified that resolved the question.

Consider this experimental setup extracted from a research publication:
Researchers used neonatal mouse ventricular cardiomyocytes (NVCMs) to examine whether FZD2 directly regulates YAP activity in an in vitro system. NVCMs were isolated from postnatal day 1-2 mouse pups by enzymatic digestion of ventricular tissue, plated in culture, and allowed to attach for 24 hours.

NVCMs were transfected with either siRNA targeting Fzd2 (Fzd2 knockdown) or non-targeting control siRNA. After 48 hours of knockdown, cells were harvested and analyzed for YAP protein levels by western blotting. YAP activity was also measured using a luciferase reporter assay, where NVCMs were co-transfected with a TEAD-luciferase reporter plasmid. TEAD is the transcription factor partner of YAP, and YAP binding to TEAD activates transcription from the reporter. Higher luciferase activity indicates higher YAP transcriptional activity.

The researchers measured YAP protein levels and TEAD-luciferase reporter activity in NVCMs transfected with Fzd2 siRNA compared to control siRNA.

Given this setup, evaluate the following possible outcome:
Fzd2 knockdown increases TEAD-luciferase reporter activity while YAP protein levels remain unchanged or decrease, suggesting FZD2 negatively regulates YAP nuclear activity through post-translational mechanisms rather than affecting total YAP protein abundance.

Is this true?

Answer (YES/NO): NO